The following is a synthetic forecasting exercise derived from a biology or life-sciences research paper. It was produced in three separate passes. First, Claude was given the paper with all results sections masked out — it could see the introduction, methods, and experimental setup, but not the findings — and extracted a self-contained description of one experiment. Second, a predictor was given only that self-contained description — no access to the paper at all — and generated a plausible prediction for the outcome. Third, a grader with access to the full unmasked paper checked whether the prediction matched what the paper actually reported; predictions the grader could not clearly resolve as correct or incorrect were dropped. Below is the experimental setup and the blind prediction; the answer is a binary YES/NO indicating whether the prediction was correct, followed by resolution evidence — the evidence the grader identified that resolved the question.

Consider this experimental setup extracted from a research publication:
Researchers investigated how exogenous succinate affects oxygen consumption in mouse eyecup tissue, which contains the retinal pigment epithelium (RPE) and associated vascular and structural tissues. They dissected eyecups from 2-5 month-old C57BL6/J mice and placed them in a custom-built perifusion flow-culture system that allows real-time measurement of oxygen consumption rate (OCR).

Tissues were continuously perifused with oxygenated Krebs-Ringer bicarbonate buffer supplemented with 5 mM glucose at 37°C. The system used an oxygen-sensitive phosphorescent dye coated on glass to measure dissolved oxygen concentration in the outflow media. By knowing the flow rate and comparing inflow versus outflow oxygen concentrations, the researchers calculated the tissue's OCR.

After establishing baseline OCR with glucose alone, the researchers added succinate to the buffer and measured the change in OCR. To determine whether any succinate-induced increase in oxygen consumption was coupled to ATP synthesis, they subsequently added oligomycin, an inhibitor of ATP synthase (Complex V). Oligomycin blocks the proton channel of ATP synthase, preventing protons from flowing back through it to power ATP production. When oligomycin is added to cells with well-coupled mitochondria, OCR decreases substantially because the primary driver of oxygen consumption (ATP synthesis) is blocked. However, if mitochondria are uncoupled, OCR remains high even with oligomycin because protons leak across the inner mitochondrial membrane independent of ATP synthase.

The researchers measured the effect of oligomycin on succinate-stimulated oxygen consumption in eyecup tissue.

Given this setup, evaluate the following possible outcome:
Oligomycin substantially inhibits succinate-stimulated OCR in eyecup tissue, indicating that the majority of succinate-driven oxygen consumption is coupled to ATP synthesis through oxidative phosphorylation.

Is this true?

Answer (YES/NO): NO